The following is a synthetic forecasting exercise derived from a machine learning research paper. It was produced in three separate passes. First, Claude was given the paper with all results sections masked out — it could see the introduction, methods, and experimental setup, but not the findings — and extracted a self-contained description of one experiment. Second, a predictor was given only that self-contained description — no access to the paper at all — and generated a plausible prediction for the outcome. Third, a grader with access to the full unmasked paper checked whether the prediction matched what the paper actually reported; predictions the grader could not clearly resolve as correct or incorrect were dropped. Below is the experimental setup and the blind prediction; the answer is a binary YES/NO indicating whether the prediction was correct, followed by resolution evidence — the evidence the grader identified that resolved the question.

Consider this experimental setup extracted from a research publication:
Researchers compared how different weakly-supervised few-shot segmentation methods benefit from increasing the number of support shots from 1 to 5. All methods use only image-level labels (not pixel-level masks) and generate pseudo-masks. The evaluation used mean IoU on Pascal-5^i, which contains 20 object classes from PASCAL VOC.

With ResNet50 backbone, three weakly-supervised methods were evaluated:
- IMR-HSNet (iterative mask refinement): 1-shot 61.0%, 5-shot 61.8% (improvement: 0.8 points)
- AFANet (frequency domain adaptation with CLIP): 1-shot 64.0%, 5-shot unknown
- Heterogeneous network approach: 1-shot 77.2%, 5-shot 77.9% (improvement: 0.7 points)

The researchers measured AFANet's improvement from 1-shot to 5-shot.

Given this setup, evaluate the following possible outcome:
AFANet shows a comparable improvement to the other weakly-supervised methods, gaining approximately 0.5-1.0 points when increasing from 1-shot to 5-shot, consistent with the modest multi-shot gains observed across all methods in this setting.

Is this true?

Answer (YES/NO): NO